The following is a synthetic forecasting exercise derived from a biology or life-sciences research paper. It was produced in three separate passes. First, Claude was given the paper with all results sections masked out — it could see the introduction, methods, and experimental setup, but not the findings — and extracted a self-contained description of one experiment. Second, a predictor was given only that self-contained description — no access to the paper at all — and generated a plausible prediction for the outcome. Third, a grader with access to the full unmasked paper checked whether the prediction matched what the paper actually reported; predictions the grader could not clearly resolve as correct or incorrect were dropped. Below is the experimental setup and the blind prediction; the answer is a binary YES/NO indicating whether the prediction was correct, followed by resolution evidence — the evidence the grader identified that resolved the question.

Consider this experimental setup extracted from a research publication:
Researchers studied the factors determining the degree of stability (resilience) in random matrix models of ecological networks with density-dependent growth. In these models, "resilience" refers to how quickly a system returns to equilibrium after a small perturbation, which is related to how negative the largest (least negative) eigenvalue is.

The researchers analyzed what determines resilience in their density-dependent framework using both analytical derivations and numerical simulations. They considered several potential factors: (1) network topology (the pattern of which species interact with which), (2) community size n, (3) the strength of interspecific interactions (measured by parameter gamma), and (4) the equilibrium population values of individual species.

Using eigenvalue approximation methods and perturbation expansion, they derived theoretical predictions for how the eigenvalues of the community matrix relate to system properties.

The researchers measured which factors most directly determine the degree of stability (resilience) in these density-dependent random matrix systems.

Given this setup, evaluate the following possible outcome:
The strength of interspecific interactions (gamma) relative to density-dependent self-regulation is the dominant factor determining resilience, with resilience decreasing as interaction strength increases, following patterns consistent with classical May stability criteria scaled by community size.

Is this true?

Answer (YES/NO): NO